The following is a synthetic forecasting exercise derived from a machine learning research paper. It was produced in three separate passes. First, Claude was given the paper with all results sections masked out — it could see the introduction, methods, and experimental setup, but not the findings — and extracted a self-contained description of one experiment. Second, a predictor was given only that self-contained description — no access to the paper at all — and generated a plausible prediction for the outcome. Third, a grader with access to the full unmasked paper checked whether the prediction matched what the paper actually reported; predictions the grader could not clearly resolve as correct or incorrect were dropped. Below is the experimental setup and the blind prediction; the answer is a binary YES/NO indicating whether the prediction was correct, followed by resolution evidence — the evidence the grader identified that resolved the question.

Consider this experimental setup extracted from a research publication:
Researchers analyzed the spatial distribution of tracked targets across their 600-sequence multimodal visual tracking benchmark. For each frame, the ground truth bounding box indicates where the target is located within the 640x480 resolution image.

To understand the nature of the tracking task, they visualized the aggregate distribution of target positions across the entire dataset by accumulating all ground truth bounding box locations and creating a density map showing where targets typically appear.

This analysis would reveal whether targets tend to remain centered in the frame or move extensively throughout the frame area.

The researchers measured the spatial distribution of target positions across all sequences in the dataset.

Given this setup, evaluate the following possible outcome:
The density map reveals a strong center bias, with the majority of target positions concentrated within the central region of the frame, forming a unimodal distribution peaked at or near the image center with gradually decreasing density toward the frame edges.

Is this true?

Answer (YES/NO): NO